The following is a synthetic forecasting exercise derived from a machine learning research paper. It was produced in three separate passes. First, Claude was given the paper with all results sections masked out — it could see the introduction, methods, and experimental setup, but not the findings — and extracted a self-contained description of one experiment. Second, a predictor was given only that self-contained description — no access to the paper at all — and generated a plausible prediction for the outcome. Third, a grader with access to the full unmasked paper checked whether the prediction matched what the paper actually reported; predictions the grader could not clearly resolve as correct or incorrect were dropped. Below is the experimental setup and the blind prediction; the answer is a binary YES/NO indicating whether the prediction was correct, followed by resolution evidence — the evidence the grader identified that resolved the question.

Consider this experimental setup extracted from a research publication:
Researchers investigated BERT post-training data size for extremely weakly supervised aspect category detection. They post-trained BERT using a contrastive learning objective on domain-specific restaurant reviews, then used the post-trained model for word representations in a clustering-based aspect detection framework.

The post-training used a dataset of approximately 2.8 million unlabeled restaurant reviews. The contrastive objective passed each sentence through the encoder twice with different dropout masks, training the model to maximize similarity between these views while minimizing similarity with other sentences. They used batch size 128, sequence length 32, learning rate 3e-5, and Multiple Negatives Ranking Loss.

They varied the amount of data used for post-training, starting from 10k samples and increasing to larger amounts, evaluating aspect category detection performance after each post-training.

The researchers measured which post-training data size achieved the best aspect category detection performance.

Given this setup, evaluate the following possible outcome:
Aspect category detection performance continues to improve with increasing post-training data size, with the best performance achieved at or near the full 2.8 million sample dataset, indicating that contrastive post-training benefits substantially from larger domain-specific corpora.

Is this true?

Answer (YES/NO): NO